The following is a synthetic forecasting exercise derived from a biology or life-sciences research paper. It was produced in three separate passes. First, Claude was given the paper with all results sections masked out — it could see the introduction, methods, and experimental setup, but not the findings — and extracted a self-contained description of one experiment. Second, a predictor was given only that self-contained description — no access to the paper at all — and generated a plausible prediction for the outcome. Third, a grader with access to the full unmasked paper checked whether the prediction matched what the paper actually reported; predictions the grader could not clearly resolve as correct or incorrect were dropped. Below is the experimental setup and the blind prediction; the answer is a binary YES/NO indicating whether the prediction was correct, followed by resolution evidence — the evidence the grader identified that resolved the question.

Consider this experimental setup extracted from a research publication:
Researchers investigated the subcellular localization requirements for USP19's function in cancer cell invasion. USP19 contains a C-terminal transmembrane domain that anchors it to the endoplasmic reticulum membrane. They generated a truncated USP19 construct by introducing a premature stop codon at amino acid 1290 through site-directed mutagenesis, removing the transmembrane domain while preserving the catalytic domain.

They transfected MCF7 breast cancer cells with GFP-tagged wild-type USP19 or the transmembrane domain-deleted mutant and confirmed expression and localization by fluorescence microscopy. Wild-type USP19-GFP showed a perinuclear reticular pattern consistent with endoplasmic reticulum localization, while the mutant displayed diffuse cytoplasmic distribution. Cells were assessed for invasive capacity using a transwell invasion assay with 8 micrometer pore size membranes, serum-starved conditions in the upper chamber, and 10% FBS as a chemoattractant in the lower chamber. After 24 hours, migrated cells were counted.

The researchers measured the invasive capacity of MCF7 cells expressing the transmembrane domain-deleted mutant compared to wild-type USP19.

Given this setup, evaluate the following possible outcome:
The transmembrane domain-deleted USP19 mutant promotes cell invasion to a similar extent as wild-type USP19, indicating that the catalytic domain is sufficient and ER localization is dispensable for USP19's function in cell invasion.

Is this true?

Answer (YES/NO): NO